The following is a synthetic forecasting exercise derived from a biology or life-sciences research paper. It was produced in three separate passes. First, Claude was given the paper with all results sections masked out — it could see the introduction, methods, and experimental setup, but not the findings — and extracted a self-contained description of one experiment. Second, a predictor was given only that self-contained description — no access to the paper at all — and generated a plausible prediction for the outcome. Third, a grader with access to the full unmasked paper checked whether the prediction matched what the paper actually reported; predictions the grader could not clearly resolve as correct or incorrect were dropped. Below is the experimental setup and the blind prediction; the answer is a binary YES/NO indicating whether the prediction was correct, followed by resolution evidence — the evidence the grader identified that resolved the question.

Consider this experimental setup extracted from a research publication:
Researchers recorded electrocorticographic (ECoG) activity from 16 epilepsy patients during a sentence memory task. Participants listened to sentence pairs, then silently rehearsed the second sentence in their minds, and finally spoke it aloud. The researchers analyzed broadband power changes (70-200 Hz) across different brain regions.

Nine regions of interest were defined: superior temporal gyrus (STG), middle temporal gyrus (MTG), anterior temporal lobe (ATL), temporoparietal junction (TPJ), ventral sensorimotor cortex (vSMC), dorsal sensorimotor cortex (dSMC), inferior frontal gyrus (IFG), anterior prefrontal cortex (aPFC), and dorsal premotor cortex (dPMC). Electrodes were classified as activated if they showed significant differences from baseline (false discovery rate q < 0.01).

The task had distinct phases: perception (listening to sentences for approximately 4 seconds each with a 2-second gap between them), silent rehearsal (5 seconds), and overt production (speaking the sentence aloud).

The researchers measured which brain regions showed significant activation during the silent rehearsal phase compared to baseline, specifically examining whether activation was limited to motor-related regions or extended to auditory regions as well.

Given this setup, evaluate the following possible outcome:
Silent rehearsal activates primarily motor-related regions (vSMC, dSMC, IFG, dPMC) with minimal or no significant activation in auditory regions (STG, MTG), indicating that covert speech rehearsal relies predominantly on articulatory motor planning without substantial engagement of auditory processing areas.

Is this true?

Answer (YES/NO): YES